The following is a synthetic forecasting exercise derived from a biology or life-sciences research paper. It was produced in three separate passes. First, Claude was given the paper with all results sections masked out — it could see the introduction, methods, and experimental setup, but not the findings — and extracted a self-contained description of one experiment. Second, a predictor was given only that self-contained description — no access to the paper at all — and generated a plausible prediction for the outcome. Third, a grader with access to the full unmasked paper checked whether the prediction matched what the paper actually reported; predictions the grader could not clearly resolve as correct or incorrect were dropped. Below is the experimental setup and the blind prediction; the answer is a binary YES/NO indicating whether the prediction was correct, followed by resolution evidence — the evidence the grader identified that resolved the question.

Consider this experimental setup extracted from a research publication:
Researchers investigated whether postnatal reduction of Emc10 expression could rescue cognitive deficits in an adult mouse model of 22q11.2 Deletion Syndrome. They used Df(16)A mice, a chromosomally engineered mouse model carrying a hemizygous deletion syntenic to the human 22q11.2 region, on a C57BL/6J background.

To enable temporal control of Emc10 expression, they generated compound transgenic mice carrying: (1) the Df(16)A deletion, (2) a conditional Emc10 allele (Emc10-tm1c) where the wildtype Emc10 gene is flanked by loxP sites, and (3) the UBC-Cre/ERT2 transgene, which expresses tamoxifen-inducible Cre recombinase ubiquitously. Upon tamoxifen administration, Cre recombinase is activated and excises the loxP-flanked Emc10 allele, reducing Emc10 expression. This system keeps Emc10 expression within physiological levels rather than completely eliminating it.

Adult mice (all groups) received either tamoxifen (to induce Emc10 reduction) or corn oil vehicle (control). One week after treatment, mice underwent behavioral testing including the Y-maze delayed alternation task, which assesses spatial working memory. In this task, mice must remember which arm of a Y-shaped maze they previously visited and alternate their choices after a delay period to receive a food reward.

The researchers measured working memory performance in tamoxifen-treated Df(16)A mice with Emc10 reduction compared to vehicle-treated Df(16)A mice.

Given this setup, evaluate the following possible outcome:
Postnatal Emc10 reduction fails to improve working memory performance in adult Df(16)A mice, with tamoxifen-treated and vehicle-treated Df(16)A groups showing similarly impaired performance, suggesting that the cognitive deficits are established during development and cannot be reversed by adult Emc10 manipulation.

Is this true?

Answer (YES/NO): NO